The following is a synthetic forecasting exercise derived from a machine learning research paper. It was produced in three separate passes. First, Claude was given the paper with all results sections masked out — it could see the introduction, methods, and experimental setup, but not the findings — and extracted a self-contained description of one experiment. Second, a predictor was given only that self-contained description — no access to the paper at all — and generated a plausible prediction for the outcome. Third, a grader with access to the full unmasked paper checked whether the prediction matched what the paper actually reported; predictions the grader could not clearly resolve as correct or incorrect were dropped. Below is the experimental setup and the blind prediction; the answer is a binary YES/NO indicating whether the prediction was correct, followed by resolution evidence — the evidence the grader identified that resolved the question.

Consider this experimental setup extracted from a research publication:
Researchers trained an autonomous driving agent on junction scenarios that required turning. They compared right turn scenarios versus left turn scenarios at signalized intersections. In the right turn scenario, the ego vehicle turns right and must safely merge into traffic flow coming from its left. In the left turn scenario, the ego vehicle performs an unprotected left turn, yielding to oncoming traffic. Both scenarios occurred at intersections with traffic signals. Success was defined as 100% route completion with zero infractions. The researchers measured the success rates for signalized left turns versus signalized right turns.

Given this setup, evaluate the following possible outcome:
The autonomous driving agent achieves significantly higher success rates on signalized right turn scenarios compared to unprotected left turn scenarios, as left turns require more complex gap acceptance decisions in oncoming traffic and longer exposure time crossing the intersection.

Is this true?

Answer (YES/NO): NO